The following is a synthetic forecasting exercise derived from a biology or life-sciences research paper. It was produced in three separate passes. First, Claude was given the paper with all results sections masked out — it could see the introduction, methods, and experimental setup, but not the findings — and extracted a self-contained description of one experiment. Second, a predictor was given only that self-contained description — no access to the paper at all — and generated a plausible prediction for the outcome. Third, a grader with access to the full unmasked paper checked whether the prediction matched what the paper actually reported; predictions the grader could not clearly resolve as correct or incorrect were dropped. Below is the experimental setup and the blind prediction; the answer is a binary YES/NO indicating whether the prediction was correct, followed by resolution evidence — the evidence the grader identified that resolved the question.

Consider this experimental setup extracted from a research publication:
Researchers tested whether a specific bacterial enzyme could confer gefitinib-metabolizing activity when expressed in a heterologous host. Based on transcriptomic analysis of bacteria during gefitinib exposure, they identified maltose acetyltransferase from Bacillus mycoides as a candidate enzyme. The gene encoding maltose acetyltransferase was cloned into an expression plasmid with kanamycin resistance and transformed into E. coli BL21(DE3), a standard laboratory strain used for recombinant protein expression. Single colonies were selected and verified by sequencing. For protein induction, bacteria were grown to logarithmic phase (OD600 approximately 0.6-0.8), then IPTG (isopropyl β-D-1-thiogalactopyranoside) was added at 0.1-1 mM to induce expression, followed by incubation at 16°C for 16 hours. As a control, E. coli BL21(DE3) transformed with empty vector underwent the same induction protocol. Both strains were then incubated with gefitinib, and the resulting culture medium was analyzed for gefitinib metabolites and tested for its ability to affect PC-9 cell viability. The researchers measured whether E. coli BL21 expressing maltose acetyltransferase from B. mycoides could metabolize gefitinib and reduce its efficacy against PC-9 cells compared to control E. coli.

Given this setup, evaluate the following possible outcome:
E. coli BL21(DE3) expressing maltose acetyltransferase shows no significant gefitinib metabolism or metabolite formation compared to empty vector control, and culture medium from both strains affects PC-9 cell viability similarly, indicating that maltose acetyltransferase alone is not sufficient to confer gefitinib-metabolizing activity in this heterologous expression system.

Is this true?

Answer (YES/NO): NO